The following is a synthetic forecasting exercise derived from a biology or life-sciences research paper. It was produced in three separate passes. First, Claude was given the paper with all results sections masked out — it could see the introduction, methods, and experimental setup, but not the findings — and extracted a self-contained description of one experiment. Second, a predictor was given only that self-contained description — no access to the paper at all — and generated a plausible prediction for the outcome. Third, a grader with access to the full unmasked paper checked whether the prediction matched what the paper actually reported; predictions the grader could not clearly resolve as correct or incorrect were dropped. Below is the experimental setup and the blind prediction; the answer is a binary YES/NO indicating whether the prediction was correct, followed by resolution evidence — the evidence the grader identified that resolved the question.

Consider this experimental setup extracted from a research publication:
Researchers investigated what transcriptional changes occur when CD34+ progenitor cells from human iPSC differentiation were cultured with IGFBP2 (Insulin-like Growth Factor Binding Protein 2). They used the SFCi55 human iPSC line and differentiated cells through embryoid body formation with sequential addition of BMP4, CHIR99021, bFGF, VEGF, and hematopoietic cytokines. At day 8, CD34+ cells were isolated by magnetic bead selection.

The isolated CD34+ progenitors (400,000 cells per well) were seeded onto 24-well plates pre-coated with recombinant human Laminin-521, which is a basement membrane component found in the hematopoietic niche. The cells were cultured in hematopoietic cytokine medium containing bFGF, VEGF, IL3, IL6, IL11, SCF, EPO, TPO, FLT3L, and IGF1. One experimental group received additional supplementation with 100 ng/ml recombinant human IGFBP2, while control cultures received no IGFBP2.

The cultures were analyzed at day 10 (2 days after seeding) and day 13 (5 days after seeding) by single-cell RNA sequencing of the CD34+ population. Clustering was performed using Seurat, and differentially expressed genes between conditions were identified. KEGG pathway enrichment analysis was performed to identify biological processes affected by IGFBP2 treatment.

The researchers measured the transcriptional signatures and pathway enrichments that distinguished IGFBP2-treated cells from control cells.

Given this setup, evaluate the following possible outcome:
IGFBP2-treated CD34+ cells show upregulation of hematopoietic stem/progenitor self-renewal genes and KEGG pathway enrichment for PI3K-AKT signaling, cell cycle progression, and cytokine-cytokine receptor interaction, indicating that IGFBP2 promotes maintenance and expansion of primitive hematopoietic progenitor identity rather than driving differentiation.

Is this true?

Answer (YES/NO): NO